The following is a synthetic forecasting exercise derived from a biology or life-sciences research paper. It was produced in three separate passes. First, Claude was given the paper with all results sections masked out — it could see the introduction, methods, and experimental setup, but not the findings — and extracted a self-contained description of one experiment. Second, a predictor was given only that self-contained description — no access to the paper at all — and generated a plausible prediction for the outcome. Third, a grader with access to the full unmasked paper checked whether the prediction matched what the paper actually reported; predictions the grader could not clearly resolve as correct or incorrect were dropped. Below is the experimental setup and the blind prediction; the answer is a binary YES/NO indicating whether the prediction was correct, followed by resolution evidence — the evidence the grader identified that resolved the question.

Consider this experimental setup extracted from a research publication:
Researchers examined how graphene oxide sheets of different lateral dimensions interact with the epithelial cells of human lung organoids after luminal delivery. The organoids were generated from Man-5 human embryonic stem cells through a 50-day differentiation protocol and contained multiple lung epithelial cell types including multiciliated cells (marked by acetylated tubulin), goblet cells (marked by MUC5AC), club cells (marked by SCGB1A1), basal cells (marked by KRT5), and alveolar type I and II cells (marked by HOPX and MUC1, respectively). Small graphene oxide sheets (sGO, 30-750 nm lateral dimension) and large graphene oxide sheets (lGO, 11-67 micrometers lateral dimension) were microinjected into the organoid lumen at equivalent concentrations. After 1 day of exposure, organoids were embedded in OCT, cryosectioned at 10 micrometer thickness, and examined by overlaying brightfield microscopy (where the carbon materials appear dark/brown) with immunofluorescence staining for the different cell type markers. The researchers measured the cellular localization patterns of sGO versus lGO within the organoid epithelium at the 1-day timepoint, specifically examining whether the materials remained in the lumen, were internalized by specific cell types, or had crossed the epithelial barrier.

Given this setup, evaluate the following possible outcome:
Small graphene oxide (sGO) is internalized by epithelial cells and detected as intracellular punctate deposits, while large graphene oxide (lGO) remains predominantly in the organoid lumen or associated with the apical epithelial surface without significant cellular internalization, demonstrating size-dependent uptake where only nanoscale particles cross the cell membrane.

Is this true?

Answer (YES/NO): NO